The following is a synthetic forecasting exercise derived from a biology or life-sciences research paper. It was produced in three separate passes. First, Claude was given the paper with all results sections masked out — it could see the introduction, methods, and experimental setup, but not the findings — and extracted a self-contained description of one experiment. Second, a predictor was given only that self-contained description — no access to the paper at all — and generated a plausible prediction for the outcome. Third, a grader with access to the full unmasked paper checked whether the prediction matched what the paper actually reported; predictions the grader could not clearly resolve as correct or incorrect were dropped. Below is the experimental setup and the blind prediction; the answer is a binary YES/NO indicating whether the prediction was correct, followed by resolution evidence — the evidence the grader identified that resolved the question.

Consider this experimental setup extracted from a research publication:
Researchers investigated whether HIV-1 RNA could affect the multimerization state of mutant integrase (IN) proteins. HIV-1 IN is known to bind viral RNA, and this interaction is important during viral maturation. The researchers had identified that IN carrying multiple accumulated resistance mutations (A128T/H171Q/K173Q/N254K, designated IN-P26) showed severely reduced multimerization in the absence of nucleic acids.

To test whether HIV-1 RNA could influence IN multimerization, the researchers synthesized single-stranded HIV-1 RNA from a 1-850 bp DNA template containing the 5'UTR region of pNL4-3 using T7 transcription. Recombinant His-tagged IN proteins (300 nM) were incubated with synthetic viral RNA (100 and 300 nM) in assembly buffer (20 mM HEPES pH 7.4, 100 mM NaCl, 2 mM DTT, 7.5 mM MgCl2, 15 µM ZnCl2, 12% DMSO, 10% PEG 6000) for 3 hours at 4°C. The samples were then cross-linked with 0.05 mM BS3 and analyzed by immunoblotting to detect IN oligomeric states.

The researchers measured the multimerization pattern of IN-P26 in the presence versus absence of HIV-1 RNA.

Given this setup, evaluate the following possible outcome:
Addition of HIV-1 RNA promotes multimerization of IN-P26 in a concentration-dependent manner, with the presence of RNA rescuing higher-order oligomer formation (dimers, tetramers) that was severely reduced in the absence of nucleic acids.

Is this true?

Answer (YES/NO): YES